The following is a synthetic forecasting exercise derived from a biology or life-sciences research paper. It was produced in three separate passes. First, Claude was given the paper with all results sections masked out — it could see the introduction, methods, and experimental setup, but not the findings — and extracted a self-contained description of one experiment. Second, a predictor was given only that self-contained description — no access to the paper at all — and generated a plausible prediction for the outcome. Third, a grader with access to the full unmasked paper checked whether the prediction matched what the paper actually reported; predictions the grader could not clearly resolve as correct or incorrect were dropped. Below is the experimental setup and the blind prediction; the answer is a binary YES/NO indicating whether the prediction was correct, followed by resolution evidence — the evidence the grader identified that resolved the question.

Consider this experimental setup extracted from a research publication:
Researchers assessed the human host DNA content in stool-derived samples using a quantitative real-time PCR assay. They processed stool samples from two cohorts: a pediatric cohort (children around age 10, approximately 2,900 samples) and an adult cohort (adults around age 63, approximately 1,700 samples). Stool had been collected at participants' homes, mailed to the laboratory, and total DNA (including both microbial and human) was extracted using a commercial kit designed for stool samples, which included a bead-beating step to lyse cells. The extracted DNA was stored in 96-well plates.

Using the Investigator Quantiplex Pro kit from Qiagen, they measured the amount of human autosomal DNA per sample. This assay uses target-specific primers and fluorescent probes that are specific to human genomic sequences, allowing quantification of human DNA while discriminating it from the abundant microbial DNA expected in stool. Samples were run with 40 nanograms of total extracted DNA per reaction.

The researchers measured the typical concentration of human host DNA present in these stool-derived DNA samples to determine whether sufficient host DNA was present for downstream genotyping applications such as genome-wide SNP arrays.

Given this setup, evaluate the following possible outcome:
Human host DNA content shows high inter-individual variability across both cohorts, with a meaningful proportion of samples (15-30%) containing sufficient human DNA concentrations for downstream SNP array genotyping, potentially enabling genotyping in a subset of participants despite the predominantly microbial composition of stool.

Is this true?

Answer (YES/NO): NO